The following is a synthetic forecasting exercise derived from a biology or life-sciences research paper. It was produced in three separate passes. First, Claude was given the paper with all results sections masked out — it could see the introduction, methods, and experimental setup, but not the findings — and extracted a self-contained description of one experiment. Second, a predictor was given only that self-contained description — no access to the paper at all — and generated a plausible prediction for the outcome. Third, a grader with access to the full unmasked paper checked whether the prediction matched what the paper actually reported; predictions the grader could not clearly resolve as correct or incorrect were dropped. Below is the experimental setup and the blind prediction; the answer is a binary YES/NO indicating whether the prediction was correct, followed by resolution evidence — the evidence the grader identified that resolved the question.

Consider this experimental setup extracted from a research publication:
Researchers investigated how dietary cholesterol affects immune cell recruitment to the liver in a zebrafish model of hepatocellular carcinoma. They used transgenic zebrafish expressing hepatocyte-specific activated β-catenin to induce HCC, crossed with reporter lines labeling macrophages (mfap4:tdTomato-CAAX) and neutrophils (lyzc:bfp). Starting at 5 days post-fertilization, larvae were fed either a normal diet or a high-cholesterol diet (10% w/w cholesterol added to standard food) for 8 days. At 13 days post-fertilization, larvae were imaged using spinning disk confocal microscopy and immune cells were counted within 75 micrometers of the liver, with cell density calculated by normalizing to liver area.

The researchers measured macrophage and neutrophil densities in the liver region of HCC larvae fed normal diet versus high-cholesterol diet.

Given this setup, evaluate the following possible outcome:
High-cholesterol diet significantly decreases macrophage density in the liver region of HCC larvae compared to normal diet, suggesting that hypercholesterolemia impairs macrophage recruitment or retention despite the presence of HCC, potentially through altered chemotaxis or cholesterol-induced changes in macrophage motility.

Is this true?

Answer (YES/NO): NO